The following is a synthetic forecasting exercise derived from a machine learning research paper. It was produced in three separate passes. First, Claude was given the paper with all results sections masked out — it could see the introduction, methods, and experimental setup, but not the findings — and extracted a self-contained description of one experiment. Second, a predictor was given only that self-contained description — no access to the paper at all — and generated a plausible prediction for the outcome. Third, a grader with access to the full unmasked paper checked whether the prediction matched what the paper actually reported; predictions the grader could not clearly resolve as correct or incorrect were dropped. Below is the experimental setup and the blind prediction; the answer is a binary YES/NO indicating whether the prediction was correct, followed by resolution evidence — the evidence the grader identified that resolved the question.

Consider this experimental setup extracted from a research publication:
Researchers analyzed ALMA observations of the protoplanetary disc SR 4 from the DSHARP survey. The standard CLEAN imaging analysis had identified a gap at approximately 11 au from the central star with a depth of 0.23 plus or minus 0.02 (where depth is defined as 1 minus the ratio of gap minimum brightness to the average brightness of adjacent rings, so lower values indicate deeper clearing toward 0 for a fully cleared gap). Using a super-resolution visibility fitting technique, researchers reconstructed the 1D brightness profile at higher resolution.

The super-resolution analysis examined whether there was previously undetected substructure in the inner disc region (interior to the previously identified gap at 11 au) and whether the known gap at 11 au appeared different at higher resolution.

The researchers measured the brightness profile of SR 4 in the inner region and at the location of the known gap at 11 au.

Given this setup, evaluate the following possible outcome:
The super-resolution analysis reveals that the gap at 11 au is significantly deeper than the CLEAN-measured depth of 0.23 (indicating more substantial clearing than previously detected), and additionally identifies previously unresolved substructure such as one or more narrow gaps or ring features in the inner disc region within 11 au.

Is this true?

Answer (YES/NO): YES